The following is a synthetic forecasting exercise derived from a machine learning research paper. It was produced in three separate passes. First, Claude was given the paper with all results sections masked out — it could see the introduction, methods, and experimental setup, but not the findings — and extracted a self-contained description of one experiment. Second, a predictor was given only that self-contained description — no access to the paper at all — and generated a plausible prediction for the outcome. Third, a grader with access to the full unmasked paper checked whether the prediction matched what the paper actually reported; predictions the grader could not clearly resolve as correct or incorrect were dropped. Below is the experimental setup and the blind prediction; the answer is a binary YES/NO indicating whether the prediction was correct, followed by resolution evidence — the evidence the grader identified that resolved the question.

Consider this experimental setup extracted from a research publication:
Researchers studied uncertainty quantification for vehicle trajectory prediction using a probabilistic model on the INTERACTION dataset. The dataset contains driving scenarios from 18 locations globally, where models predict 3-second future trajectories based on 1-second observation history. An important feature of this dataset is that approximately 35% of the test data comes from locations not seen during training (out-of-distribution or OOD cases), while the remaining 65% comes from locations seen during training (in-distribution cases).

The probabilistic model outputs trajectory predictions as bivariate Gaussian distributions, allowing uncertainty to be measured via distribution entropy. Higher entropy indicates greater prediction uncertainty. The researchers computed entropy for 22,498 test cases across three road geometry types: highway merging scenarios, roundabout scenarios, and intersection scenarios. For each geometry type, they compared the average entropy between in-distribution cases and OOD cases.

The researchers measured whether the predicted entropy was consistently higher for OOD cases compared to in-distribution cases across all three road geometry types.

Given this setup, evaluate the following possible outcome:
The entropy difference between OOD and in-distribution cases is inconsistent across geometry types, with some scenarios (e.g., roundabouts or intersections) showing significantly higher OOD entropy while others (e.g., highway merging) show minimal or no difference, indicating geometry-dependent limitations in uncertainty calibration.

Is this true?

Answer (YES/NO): NO